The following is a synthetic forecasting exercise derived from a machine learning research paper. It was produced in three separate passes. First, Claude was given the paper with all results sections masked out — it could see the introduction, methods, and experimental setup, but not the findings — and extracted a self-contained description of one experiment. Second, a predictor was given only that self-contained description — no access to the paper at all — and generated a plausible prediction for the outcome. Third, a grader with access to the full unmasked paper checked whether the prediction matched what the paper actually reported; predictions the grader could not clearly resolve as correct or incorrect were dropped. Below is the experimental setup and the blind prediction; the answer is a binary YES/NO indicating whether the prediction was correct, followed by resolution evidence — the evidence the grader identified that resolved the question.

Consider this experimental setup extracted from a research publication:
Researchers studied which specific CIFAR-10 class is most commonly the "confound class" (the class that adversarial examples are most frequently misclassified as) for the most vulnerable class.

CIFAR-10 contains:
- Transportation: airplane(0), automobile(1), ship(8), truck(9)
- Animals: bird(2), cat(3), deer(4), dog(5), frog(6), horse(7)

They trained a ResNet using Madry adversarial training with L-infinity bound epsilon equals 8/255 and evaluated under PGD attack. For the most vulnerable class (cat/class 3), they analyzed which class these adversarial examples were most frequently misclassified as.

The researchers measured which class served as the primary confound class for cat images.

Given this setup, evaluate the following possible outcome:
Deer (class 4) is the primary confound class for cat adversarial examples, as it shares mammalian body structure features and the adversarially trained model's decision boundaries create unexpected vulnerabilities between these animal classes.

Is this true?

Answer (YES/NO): NO